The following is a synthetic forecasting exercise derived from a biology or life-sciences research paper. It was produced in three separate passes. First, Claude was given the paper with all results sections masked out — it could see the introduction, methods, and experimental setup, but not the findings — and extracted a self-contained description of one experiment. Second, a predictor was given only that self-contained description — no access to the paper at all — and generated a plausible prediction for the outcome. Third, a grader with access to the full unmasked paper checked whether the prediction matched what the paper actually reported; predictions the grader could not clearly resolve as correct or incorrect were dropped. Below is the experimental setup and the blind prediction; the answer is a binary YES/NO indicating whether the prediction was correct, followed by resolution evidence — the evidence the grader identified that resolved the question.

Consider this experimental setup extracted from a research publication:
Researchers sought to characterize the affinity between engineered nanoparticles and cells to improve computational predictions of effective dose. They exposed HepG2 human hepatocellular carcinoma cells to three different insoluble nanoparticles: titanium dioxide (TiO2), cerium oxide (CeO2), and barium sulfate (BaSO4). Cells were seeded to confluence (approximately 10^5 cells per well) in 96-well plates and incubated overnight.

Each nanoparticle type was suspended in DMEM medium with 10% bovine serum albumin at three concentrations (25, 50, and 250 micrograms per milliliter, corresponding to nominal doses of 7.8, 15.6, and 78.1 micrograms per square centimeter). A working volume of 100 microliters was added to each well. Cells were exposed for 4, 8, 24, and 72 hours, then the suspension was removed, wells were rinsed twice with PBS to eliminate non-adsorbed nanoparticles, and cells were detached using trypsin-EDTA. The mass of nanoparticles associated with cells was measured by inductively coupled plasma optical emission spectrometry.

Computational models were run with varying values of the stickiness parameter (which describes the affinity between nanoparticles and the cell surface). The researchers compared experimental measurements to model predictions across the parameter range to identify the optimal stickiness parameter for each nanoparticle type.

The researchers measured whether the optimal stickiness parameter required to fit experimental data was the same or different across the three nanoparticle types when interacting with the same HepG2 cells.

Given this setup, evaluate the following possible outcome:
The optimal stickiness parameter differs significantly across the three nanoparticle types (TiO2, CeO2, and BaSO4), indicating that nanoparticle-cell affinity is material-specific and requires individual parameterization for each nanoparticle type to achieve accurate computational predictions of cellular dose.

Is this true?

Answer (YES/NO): YES